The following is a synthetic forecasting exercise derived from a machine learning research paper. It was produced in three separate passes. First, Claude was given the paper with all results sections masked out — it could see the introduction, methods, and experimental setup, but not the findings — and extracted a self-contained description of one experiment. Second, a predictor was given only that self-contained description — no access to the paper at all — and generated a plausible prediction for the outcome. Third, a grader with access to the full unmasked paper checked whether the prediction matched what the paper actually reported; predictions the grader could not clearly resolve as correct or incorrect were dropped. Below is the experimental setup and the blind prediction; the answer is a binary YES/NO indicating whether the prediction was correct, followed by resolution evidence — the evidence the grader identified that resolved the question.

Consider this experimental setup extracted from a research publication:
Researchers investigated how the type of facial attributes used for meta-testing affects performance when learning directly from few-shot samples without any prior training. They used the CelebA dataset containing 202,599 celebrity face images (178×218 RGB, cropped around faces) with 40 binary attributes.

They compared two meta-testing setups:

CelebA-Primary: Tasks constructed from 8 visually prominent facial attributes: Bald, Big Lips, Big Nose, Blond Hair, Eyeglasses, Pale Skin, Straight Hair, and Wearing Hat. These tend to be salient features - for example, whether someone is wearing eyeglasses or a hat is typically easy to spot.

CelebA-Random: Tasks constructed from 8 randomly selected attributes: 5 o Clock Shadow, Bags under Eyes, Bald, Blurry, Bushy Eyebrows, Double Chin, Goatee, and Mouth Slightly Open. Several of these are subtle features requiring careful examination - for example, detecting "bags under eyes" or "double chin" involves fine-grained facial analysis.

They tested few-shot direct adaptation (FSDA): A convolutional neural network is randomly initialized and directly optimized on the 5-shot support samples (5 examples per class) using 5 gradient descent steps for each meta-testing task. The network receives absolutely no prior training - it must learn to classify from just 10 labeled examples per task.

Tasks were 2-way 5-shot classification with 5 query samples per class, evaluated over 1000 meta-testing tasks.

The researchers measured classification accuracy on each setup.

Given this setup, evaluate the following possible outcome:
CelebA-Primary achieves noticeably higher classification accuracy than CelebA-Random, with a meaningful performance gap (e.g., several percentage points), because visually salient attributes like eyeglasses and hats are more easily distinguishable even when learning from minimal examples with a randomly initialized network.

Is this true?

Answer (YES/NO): YES